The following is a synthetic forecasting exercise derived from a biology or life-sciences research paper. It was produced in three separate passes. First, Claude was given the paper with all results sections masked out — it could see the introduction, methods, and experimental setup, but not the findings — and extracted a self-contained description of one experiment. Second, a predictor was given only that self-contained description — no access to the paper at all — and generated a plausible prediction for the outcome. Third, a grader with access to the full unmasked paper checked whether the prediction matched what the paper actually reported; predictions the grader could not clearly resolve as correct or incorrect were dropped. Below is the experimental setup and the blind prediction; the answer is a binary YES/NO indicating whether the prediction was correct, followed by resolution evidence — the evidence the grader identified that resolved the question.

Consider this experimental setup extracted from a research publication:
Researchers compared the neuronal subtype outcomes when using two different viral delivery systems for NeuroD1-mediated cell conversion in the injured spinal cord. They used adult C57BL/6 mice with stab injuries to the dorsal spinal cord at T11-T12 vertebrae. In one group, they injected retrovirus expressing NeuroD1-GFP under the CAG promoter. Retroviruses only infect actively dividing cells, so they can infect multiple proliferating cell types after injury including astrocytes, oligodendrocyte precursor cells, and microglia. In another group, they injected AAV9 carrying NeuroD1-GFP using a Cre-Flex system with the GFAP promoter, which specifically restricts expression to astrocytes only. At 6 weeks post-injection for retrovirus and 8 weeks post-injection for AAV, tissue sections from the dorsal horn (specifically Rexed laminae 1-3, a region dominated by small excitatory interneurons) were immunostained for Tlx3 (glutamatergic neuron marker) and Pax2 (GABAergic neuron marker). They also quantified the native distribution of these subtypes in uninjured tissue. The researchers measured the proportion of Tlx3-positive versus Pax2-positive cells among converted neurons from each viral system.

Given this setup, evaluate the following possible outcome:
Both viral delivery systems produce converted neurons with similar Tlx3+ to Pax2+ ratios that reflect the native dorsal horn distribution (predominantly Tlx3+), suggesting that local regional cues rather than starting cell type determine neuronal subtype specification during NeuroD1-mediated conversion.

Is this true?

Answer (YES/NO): NO